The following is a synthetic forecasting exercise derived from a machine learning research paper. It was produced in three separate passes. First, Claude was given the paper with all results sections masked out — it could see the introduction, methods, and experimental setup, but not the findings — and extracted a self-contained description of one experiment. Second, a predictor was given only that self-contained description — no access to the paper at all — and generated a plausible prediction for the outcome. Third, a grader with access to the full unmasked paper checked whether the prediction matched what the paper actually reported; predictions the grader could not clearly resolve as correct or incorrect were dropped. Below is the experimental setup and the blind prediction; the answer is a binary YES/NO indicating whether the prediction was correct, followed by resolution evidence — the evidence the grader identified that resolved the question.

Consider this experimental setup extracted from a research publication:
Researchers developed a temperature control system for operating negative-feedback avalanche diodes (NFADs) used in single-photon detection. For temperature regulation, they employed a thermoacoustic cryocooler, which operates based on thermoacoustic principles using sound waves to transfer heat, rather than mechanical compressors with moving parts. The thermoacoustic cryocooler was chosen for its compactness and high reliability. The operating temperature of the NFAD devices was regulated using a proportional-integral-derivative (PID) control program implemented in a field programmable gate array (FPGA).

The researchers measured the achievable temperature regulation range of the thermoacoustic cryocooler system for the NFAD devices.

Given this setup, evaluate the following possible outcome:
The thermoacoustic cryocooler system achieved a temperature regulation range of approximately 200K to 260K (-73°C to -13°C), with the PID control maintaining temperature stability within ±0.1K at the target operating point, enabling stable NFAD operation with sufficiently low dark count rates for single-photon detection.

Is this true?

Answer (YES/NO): NO